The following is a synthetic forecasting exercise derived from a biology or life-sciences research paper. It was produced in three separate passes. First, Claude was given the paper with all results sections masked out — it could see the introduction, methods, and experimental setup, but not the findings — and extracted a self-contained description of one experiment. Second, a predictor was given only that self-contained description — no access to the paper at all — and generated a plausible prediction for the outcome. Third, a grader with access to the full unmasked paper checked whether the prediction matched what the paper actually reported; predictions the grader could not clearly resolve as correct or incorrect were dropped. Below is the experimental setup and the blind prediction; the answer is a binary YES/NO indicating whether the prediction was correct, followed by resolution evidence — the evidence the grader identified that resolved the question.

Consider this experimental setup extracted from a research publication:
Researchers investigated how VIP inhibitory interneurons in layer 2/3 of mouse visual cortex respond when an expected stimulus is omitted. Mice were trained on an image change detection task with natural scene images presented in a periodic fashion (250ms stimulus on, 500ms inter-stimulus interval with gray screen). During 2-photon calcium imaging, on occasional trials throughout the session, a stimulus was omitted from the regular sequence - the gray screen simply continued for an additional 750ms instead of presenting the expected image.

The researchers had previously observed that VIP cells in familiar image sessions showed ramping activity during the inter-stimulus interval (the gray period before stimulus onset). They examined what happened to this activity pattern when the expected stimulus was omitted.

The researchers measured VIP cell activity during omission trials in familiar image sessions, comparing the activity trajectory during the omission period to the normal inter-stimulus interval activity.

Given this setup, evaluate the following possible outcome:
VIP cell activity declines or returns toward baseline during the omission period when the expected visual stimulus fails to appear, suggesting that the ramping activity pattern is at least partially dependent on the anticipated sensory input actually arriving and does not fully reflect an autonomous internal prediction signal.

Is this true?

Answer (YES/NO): NO